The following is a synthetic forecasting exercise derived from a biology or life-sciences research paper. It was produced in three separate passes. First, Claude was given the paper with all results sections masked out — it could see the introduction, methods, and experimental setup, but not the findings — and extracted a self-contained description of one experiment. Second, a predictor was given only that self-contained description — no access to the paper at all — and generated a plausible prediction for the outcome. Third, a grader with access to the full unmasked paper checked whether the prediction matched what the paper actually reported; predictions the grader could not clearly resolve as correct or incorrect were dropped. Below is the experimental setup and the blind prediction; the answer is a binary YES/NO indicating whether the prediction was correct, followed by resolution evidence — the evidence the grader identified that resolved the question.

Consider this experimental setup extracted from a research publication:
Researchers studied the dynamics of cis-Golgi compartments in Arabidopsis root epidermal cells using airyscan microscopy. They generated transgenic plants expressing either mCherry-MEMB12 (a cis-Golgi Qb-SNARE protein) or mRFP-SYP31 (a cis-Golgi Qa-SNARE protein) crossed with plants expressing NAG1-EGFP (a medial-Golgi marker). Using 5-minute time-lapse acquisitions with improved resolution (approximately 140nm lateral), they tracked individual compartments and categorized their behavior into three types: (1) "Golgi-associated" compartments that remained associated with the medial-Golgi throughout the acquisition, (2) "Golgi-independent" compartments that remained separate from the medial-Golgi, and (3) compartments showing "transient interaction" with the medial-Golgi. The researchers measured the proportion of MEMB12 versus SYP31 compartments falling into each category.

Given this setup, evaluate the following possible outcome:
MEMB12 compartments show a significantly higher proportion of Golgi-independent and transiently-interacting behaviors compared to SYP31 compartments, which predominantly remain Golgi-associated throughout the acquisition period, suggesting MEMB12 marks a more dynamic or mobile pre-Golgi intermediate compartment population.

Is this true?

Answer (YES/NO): YES